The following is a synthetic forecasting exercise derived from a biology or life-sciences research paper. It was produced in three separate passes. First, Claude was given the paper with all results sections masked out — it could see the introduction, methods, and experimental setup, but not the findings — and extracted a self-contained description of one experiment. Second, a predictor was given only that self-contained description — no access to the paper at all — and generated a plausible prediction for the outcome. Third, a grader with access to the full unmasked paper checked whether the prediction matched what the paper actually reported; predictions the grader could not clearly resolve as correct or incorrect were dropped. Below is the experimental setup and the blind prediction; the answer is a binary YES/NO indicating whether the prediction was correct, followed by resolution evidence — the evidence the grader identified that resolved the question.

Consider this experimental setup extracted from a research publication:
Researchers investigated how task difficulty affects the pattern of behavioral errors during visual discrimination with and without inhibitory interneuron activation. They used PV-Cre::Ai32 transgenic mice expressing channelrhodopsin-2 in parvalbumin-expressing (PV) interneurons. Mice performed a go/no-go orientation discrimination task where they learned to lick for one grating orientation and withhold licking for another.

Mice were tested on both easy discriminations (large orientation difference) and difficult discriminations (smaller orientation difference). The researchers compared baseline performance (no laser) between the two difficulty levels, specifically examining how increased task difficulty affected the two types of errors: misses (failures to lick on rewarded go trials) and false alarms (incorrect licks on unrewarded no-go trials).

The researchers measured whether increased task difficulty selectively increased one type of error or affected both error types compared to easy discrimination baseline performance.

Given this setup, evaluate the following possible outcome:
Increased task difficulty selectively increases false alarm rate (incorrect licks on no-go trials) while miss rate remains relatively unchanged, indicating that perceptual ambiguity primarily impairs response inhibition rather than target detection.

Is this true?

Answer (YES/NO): NO